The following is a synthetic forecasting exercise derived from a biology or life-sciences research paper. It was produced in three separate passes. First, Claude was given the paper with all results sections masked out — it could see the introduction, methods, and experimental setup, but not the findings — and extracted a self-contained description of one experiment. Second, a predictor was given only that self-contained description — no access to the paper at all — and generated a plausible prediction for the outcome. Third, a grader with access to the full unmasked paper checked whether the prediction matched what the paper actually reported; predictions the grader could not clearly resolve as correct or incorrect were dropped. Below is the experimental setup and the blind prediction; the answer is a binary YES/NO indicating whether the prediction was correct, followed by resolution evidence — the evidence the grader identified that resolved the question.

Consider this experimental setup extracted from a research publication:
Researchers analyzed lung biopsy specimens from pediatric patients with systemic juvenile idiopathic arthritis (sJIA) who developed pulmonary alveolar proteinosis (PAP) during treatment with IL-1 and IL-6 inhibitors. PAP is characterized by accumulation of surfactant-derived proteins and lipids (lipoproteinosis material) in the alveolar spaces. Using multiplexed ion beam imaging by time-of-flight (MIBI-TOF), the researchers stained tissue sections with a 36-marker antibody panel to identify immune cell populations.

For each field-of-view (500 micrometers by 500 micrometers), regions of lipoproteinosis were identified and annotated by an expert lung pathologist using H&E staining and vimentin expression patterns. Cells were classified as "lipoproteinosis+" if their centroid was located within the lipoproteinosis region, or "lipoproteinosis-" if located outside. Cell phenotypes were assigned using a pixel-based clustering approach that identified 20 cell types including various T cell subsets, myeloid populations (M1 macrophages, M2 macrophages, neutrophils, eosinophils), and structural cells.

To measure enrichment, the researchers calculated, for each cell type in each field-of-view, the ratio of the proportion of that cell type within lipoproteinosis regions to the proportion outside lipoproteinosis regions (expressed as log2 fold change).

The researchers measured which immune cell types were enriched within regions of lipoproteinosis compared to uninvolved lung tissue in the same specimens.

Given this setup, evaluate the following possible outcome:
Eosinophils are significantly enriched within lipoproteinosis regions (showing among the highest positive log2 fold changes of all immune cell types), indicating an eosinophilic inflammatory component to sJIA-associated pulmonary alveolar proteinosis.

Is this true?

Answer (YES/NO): YES